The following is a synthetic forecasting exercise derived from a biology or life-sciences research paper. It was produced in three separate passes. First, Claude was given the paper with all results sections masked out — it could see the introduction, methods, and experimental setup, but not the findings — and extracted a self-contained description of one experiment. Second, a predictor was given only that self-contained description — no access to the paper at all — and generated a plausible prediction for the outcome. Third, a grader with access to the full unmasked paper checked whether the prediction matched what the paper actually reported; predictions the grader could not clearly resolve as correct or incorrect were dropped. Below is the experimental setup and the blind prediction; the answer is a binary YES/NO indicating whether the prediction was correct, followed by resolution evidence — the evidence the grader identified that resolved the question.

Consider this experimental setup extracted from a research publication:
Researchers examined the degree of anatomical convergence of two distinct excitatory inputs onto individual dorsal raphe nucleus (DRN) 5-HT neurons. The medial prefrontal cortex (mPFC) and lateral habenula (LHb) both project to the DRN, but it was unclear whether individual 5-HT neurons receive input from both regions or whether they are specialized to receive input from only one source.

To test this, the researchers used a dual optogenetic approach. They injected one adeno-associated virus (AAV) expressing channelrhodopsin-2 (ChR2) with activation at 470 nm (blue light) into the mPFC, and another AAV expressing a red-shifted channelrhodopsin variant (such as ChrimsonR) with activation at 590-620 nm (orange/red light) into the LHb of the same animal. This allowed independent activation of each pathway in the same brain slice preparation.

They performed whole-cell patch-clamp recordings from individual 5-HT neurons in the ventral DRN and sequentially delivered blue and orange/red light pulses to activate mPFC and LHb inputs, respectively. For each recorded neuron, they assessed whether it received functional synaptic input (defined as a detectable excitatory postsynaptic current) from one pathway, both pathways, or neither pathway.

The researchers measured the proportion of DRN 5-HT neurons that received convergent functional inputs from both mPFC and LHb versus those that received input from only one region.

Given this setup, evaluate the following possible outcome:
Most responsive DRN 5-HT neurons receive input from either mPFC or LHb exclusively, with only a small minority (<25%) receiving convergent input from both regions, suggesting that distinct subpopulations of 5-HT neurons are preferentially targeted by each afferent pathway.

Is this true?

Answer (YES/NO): NO